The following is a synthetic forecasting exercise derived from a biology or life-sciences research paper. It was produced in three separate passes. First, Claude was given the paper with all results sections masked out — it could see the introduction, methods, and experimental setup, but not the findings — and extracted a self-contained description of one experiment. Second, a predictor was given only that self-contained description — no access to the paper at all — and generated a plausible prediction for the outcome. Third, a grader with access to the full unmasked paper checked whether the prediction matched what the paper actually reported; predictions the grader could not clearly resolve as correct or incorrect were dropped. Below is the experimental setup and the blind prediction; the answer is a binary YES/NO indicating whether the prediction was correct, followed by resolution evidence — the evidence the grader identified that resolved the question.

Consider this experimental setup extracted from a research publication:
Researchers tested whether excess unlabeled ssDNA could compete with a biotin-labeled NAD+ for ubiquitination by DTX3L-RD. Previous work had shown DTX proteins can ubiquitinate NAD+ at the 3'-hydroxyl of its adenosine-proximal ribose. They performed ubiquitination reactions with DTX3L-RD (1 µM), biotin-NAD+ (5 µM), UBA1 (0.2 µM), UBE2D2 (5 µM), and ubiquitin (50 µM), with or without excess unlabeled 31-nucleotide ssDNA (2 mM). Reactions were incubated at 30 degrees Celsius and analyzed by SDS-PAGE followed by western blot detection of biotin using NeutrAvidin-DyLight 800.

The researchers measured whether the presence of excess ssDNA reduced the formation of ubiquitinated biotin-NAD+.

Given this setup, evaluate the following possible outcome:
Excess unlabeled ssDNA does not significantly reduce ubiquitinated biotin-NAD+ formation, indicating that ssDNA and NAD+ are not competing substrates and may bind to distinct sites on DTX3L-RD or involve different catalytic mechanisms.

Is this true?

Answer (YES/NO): NO